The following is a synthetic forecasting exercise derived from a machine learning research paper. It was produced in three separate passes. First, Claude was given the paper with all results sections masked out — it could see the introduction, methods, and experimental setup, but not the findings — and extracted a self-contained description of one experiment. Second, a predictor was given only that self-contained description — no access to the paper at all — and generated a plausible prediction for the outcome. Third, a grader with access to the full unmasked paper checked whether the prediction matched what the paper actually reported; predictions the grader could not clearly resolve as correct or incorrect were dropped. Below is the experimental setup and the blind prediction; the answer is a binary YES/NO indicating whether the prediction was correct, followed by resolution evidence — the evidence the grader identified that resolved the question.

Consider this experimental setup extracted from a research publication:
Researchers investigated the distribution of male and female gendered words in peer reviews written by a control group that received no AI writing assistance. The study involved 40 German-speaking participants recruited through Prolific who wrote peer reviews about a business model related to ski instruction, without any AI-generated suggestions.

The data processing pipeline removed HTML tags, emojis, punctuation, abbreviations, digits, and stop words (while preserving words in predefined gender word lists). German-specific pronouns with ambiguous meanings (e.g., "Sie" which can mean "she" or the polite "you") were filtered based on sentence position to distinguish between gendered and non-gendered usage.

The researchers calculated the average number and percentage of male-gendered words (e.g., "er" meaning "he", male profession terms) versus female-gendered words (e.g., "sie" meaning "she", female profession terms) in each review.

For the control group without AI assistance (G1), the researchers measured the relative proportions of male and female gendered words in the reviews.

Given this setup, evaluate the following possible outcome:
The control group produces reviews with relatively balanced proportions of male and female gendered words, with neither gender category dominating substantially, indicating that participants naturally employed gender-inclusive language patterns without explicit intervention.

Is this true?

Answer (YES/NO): NO